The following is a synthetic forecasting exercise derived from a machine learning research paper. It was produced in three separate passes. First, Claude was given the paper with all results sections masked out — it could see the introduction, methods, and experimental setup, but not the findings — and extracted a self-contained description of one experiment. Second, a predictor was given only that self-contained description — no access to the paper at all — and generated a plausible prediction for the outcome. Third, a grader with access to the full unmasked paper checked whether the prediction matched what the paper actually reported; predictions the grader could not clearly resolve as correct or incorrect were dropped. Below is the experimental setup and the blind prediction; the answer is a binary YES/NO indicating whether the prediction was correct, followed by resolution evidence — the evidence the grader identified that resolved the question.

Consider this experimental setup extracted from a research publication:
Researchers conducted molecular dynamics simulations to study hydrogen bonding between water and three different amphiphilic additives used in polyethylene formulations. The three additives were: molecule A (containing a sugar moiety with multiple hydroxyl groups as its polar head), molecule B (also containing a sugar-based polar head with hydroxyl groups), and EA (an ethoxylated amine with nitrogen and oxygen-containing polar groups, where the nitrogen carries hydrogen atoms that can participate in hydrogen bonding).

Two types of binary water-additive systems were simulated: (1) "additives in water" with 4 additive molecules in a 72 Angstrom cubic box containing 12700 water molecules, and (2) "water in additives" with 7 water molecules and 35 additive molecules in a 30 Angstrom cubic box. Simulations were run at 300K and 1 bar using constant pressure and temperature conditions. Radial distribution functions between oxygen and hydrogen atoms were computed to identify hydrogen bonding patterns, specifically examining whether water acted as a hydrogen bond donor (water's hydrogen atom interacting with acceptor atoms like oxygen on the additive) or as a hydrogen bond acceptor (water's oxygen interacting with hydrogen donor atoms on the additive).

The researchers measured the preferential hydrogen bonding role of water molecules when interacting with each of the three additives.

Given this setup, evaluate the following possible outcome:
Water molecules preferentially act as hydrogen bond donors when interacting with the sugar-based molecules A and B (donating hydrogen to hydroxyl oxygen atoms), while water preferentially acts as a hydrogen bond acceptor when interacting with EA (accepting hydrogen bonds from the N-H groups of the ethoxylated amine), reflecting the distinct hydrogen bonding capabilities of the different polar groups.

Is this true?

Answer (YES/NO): NO